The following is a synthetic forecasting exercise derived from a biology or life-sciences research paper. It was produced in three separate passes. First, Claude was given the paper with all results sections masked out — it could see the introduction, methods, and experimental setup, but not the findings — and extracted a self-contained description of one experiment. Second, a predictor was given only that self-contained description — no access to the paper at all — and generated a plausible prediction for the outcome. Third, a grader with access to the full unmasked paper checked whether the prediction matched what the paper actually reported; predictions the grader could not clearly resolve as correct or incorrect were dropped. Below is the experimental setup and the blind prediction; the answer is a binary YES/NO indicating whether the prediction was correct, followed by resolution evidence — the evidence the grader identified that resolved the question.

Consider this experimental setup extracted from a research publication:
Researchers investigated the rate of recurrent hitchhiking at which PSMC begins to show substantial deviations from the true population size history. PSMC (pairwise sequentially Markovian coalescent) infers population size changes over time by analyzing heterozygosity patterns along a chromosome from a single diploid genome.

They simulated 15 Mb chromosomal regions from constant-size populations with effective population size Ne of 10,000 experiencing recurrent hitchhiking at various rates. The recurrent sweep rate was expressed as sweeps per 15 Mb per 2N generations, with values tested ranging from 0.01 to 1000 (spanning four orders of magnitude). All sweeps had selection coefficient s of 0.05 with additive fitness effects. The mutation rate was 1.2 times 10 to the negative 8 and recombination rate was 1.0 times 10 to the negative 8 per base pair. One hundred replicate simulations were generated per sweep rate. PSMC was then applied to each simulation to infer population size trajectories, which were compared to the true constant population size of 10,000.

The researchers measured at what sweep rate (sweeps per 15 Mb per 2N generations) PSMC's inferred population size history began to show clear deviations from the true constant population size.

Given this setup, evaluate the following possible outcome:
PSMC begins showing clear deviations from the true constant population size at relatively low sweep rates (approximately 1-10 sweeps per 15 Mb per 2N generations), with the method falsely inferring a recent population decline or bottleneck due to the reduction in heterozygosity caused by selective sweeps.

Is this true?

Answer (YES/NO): NO